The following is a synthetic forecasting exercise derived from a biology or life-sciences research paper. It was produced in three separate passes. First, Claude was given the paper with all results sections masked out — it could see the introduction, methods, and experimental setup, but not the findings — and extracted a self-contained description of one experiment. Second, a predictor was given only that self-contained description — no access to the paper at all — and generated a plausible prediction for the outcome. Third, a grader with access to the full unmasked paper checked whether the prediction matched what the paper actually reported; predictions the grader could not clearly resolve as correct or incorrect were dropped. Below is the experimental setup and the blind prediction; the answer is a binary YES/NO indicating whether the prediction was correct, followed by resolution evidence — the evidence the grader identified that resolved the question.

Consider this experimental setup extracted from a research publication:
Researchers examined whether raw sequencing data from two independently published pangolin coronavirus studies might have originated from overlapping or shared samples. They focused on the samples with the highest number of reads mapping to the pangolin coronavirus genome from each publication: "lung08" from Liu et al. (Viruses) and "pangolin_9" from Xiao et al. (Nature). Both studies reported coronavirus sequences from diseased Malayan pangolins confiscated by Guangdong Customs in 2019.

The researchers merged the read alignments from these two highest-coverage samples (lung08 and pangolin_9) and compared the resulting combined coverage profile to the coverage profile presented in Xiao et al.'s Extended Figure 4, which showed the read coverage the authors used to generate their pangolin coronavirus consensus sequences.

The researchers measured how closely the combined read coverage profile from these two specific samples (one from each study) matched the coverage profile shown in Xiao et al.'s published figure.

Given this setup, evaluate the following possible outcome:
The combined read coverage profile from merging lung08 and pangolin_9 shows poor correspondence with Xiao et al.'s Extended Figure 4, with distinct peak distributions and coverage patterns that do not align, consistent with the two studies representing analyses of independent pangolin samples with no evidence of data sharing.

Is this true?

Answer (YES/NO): NO